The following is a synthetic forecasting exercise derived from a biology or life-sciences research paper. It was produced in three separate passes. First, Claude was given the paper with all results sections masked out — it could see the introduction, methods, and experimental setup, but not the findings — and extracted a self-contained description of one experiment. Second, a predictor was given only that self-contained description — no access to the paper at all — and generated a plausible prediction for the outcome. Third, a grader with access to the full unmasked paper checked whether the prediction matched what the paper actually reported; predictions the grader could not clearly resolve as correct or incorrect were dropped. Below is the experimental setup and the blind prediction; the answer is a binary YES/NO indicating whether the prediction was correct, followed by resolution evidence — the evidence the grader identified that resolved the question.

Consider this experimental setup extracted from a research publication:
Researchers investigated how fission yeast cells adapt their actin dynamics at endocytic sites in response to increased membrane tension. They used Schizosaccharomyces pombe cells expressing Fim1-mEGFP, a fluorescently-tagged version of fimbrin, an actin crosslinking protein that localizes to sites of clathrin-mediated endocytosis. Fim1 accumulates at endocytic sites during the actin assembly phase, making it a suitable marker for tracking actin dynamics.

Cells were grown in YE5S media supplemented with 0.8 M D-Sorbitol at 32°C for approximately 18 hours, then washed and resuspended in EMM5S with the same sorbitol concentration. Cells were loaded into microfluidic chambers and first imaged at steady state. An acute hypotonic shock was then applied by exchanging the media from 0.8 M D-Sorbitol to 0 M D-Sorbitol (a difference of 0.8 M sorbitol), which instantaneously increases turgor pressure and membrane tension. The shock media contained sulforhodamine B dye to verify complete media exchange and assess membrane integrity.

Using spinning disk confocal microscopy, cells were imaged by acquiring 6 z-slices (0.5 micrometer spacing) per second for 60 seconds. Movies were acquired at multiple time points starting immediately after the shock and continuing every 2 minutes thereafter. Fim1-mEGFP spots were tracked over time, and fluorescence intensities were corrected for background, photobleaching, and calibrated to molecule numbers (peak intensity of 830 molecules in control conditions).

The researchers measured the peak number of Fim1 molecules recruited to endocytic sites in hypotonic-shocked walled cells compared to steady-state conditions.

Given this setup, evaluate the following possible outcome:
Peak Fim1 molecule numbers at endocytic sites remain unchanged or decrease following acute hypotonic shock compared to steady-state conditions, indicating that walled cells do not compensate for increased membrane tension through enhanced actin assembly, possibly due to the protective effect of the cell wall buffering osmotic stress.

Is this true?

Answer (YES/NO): YES